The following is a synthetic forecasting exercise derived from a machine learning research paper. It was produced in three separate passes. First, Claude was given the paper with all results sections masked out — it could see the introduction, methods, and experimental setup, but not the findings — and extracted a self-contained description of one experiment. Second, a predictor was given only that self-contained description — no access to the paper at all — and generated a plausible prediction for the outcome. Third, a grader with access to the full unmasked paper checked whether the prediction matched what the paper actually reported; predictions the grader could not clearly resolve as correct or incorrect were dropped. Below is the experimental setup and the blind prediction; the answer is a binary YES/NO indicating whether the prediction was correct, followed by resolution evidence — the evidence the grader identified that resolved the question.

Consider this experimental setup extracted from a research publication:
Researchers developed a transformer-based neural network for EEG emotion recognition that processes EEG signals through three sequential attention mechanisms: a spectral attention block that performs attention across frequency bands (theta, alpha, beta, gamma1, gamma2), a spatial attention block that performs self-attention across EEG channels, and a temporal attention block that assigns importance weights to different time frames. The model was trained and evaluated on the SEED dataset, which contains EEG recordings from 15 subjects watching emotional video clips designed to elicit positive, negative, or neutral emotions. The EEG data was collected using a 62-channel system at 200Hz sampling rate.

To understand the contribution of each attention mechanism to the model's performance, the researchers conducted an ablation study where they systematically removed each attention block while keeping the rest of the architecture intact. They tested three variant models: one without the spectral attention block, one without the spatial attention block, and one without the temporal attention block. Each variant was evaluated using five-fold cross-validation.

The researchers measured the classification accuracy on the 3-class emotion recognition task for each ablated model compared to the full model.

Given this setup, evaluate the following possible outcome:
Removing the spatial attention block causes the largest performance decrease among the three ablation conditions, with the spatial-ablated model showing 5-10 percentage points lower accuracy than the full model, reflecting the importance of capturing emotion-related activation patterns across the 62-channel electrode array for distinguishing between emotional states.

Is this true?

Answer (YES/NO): NO